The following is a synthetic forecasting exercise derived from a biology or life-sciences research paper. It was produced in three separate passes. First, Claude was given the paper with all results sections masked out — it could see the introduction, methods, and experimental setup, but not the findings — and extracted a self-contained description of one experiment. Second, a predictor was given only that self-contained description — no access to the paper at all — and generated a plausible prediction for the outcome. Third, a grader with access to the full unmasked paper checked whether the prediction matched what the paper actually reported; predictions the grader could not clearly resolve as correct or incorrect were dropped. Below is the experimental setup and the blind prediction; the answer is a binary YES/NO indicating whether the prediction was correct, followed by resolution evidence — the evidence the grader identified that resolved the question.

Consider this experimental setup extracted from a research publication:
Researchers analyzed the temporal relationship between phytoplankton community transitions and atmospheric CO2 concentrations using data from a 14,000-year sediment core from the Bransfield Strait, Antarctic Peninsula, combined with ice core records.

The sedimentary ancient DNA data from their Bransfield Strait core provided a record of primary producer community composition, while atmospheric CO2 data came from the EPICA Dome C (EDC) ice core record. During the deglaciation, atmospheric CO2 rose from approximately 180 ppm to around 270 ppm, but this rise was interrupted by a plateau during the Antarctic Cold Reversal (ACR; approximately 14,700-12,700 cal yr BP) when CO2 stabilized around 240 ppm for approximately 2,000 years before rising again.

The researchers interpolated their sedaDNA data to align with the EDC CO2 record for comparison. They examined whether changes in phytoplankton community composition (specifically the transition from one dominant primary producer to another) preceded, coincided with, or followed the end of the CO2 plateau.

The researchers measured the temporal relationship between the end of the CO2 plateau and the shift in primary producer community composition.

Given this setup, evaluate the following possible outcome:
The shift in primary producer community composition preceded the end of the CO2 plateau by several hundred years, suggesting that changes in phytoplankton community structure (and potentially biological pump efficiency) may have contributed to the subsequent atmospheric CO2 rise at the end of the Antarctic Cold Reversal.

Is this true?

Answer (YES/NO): NO